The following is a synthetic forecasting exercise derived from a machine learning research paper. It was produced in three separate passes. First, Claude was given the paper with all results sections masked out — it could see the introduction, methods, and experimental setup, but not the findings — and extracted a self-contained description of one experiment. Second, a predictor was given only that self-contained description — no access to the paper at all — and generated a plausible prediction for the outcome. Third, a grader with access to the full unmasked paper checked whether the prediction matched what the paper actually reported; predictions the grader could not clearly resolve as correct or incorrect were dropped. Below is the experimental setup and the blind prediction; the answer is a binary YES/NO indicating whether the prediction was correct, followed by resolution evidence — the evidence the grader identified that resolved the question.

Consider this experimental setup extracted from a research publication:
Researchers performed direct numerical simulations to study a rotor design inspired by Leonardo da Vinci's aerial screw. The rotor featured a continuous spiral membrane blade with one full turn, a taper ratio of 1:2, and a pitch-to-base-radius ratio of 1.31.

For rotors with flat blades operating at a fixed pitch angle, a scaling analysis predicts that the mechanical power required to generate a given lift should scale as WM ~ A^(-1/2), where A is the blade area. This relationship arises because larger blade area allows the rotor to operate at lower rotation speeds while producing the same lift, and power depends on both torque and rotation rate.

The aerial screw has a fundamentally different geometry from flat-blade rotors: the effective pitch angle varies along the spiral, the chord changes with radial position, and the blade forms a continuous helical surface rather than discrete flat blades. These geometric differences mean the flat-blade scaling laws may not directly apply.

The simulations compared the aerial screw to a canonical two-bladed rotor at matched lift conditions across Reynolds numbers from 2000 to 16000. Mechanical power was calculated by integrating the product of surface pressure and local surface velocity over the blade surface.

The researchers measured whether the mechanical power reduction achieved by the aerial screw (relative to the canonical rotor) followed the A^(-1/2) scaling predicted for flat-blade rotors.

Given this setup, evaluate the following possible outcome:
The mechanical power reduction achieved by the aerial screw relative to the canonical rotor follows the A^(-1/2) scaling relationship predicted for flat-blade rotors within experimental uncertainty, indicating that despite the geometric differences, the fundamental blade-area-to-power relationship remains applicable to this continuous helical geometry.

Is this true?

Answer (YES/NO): NO